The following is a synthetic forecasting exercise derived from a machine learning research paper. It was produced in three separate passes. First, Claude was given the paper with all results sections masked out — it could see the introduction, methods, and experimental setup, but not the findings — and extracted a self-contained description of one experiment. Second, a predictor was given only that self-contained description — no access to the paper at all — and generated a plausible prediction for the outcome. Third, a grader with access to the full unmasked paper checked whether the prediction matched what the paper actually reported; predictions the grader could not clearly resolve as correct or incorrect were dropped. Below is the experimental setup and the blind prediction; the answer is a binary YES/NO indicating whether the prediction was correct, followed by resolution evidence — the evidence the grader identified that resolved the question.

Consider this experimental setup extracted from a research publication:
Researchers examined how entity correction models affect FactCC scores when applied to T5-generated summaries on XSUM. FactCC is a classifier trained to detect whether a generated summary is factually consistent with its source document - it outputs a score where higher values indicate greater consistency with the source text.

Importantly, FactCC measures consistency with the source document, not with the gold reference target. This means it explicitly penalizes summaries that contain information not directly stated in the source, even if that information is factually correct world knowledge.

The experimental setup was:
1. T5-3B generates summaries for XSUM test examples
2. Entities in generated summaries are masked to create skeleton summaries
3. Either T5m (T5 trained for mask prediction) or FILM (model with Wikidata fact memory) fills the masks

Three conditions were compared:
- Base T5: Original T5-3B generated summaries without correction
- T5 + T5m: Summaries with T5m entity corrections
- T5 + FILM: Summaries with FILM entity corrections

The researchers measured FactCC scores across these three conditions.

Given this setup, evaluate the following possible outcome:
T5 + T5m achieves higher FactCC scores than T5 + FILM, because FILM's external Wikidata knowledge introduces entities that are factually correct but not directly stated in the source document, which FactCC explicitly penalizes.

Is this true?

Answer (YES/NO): NO